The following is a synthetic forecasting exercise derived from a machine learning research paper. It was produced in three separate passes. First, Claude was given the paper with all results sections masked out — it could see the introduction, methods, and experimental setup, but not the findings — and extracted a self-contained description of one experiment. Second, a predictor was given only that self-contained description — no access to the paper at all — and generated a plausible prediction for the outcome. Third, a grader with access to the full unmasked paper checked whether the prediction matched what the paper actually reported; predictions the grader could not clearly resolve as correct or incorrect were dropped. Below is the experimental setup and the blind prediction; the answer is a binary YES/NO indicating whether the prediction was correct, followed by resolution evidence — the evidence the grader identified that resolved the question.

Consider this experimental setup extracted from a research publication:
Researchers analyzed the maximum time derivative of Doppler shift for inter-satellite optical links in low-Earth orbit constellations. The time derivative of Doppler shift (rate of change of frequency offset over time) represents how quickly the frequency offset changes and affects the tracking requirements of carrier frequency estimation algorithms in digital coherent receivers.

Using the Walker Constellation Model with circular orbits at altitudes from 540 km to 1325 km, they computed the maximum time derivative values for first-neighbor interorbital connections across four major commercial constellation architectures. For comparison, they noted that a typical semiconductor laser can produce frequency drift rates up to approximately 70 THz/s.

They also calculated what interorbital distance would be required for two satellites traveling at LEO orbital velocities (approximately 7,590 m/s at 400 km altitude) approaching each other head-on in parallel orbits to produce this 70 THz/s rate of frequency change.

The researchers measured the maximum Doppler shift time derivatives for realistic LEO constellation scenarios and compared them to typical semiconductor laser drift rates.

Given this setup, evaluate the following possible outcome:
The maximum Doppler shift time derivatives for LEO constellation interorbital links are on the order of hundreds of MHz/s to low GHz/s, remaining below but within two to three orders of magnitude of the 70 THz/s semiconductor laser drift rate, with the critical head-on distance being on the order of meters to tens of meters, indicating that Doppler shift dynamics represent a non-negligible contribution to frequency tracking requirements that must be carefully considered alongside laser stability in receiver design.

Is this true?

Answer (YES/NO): NO